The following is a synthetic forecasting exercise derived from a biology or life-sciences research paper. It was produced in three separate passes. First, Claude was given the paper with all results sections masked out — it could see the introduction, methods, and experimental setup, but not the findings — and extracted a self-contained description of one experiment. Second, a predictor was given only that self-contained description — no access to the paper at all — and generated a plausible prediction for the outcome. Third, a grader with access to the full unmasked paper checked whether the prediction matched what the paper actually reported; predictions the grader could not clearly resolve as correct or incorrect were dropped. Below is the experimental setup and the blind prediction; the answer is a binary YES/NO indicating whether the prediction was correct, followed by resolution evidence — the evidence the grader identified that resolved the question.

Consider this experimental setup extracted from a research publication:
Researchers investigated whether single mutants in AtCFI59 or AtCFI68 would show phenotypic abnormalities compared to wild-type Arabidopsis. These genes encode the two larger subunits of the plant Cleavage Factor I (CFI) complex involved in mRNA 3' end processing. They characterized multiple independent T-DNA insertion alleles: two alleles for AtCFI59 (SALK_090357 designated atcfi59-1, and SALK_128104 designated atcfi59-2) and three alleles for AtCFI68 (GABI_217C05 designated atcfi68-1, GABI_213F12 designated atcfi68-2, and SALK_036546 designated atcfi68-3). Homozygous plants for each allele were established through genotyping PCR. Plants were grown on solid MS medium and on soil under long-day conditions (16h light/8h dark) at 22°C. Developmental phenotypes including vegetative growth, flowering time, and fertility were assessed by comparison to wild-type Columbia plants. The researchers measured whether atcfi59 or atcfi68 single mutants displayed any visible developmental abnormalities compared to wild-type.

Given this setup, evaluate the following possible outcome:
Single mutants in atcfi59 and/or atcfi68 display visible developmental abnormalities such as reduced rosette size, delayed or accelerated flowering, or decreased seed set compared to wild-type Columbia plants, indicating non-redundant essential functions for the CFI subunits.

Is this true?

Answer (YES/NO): NO